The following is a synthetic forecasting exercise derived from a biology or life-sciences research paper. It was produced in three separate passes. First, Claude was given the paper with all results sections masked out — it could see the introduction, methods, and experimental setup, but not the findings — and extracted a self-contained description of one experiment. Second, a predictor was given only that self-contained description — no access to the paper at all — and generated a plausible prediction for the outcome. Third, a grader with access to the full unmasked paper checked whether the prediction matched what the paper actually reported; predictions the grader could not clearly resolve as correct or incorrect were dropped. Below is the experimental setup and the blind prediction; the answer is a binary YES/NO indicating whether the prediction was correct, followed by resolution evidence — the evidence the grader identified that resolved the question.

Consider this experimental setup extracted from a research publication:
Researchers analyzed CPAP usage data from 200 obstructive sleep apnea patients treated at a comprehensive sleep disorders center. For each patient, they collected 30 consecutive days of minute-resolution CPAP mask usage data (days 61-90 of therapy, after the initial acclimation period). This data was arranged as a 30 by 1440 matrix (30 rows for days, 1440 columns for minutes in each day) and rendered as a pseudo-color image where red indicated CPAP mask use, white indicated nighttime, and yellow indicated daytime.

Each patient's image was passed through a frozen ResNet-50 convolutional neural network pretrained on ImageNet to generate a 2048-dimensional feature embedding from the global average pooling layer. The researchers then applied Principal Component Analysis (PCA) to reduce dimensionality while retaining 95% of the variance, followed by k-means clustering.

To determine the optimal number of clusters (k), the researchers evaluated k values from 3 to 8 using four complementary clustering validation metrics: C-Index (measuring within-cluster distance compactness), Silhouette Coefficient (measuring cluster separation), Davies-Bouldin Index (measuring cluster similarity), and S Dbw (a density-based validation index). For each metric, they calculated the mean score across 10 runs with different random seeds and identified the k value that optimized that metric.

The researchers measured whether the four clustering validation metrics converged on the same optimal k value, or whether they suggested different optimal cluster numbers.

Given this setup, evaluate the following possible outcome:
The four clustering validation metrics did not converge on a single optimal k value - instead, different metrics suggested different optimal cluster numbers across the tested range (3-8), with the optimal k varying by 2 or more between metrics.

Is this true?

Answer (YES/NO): YES